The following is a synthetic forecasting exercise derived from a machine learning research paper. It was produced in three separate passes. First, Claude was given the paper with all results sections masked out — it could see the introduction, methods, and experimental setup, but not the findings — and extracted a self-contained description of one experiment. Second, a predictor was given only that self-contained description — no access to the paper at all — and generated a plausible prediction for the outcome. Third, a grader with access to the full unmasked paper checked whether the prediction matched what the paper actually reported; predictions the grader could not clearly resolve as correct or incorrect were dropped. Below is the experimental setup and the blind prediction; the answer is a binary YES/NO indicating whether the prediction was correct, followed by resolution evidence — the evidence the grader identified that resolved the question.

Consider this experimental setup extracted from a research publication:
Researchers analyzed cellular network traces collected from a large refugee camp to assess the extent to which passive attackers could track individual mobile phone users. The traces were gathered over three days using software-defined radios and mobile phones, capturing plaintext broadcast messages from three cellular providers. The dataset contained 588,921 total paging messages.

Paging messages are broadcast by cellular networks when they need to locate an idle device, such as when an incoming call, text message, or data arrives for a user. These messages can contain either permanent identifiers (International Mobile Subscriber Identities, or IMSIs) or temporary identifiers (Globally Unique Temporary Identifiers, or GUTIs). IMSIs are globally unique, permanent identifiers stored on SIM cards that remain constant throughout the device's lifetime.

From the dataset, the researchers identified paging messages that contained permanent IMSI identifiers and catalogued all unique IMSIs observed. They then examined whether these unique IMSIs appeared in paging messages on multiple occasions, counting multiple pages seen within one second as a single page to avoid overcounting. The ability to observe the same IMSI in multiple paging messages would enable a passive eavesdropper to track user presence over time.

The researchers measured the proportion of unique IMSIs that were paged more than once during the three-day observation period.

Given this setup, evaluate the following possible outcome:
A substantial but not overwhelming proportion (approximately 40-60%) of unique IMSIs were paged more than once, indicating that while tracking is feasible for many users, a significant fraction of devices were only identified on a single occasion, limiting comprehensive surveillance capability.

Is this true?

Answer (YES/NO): NO